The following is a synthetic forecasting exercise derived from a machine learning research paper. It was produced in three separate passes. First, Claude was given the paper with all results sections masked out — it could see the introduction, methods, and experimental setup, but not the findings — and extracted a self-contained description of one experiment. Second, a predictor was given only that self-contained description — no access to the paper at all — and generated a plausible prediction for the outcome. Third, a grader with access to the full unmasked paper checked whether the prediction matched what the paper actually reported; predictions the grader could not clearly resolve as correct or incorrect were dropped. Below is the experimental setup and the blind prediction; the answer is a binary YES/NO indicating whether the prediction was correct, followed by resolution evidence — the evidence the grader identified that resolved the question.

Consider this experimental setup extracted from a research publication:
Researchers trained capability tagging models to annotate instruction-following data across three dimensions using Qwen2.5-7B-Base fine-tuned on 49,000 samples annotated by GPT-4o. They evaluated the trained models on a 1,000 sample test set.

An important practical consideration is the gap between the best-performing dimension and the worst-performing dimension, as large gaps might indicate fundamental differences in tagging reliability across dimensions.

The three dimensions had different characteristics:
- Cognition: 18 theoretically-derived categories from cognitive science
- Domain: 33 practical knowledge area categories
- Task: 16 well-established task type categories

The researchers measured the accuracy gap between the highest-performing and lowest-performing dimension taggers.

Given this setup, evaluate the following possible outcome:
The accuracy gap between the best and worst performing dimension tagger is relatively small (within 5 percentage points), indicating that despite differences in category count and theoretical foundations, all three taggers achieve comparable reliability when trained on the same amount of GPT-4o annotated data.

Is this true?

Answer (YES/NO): NO